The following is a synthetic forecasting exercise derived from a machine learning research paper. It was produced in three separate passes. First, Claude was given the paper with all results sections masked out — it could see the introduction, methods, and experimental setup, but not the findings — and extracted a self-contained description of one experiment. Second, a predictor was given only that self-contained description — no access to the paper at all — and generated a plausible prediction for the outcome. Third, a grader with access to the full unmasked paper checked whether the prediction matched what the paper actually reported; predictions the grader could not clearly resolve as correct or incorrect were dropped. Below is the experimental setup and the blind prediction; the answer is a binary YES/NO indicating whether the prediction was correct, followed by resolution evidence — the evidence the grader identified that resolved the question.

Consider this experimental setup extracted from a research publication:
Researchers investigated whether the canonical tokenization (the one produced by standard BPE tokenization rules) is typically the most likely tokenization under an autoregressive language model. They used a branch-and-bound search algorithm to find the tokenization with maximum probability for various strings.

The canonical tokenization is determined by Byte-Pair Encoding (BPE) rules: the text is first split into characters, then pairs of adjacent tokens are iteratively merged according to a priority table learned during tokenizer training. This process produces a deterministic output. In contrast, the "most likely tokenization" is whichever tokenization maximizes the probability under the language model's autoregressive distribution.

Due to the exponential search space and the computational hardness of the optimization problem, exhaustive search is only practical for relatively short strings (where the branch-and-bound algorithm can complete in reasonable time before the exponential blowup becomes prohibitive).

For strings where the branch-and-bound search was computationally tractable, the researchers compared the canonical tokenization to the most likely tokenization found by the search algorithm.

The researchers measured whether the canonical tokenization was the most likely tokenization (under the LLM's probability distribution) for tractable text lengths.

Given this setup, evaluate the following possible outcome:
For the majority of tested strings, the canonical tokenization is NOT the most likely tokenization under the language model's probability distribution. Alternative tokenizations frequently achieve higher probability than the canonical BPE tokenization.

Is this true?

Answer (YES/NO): NO